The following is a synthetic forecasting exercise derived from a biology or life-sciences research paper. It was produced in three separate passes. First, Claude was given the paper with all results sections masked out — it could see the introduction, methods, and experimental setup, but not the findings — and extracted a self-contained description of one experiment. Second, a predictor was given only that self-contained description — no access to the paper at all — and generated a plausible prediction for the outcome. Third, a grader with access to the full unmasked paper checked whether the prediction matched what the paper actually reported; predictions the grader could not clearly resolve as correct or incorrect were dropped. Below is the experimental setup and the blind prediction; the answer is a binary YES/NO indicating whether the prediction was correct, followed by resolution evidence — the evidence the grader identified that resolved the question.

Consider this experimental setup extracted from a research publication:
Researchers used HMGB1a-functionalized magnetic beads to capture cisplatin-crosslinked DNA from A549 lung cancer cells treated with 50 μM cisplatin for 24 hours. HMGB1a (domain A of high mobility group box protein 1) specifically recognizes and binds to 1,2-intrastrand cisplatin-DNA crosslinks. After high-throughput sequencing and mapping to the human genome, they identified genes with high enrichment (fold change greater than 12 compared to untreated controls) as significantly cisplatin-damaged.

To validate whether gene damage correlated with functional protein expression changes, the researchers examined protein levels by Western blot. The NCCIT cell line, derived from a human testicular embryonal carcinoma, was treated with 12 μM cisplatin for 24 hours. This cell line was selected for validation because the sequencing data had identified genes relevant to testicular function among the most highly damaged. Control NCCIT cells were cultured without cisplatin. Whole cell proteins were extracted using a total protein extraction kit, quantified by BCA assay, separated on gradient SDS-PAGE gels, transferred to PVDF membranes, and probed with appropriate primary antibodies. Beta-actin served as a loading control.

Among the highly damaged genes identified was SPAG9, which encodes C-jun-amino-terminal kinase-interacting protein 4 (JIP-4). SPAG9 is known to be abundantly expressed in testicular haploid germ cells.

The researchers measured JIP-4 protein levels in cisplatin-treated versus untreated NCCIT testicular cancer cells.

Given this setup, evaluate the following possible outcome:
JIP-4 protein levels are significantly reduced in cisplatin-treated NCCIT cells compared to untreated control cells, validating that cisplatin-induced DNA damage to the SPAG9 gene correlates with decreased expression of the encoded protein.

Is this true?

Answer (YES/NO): YES